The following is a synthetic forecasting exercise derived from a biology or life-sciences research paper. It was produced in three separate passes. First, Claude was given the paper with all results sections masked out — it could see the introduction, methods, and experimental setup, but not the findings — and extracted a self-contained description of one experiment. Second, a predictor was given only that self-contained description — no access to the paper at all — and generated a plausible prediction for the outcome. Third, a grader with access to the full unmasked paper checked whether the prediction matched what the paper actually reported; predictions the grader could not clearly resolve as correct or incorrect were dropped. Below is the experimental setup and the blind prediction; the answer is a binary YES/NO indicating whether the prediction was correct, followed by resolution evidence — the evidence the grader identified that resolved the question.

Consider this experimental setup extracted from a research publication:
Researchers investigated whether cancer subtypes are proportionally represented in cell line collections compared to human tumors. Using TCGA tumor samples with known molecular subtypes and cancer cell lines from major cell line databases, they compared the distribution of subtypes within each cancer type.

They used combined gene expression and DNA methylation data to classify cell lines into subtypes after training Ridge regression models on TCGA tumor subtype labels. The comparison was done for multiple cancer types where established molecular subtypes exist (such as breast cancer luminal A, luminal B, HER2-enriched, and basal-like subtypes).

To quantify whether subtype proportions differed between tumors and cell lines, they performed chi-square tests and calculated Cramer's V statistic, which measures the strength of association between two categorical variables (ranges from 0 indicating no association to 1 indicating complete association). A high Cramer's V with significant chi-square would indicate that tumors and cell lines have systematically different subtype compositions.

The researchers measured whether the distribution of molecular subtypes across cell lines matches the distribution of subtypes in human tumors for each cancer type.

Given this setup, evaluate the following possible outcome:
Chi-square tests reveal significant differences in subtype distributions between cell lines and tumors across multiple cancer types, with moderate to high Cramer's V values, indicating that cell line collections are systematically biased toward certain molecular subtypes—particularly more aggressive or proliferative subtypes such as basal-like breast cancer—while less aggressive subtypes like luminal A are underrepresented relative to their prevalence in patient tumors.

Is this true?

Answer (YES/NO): NO